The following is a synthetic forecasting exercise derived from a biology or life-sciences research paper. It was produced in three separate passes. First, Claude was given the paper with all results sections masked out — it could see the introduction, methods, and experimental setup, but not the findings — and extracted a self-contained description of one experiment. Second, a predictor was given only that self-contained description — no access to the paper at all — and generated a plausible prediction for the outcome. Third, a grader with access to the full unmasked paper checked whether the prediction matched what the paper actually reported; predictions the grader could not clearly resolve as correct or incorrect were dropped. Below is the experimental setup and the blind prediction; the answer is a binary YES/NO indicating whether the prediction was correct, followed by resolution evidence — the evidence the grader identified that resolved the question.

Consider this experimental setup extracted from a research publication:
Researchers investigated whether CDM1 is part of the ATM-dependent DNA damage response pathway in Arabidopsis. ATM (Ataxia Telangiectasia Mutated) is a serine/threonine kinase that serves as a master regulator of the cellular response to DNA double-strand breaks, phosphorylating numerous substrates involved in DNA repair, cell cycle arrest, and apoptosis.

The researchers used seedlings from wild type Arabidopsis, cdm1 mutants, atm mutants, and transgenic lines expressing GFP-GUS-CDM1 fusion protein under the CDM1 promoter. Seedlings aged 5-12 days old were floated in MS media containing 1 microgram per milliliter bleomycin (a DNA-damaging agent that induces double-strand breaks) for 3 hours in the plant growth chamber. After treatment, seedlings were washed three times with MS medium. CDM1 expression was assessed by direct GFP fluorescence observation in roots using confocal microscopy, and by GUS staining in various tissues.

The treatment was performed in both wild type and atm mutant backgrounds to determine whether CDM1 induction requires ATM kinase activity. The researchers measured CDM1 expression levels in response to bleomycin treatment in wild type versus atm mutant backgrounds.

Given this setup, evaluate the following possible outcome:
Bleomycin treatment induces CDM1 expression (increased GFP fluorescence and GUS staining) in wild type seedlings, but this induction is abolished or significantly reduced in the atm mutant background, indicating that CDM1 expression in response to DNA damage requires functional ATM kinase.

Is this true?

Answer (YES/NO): YES